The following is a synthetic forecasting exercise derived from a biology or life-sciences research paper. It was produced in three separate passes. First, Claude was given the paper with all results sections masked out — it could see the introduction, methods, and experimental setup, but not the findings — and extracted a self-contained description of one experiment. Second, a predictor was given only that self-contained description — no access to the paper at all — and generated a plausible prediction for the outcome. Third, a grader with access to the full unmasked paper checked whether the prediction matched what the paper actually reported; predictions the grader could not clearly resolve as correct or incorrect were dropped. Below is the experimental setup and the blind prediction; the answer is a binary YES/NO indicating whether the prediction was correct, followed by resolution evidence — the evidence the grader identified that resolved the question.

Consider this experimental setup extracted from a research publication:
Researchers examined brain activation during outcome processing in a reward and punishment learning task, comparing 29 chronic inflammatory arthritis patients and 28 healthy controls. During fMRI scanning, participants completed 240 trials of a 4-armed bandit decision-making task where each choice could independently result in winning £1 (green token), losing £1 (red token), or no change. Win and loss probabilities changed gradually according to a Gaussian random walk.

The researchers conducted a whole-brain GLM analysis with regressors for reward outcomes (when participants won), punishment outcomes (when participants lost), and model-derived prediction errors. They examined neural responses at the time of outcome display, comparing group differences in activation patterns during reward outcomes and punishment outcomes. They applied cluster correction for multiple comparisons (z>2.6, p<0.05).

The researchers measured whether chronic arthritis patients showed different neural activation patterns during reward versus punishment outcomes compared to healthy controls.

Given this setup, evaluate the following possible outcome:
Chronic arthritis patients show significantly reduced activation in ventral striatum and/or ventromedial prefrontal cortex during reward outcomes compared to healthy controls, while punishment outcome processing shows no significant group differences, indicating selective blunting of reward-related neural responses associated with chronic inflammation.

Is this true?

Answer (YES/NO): NO